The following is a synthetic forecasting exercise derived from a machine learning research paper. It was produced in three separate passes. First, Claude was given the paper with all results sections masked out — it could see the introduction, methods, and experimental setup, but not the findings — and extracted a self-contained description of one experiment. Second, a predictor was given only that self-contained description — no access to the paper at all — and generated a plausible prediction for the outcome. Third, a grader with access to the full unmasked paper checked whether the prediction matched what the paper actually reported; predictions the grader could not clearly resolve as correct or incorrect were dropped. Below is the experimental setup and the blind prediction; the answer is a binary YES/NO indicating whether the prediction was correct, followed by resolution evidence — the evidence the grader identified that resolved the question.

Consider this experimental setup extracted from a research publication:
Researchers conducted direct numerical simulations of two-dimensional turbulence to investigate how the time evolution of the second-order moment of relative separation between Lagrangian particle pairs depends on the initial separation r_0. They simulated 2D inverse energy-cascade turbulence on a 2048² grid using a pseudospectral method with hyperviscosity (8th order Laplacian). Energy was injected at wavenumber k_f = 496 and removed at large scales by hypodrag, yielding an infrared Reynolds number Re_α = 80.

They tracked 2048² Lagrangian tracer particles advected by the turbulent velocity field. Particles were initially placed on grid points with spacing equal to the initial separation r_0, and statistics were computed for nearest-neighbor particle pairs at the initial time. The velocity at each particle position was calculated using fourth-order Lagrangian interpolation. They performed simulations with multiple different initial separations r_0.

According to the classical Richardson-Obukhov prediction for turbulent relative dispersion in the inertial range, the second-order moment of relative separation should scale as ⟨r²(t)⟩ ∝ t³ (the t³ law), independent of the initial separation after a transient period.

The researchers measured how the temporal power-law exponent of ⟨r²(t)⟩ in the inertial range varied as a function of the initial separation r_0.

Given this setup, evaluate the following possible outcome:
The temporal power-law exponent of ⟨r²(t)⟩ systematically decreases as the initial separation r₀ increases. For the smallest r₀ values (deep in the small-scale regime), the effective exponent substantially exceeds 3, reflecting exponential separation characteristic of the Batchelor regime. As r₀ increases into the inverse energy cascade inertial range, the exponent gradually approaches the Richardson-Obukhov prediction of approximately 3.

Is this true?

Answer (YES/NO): NO